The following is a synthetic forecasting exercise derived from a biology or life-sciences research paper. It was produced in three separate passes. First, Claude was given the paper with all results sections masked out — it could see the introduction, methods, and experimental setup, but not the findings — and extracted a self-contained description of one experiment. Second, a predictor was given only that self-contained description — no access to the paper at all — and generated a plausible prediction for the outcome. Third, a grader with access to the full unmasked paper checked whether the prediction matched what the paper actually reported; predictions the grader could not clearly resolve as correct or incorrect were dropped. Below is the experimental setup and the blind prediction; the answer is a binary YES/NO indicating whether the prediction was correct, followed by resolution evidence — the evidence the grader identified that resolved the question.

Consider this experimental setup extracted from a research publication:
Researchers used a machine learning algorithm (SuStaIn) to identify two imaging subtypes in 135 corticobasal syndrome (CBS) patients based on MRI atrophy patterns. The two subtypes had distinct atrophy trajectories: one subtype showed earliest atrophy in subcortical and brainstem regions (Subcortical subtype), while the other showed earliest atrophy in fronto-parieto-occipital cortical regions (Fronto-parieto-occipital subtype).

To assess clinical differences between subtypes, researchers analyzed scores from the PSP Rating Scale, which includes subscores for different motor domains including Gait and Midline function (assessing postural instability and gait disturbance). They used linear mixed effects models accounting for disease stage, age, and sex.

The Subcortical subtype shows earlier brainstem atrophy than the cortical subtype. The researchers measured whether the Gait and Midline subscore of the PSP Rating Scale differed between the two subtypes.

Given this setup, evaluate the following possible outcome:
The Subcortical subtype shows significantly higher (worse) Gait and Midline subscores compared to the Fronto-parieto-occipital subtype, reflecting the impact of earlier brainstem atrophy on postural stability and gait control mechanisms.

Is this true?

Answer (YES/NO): NO